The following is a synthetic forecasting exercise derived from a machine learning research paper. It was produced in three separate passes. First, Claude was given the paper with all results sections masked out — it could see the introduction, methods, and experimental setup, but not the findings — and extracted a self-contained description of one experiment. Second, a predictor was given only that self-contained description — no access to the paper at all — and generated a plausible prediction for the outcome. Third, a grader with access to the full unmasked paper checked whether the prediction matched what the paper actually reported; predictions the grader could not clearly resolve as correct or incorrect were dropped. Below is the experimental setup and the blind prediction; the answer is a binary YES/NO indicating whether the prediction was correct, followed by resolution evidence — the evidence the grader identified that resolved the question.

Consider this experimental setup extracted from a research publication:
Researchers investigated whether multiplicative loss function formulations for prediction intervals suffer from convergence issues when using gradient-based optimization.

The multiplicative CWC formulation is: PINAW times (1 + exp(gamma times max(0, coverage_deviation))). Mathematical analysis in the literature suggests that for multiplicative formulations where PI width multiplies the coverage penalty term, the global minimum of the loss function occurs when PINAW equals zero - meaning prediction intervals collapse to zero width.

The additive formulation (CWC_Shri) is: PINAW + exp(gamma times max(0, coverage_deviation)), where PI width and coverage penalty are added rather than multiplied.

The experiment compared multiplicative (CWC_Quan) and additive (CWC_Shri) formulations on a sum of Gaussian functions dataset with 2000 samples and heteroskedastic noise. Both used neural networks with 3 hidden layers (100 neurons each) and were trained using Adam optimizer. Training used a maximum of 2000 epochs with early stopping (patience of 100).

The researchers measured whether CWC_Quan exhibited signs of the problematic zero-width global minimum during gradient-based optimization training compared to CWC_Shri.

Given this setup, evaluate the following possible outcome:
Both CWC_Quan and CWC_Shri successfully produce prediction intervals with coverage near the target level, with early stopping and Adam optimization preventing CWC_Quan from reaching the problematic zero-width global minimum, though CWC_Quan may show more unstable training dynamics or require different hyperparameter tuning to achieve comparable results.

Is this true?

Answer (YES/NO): NO